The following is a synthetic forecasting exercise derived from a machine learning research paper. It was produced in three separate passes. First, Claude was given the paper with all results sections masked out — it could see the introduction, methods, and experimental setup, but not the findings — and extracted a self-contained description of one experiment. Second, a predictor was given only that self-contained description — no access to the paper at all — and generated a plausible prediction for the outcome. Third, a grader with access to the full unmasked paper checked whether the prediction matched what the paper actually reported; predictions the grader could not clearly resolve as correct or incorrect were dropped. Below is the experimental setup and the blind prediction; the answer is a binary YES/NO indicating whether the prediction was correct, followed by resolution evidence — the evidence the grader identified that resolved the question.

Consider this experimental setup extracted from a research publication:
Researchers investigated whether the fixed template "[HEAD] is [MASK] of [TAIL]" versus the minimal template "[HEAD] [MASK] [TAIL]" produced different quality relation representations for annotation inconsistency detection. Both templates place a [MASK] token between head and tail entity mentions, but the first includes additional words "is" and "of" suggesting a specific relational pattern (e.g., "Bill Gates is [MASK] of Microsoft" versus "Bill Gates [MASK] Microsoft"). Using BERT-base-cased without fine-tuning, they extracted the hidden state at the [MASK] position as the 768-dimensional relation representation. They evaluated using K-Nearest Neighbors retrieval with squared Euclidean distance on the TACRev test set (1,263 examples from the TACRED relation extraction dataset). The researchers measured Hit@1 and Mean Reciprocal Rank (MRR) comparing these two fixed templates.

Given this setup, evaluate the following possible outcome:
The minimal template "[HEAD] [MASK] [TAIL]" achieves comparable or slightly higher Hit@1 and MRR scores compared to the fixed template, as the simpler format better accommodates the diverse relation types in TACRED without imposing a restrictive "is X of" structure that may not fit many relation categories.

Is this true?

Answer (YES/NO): YES